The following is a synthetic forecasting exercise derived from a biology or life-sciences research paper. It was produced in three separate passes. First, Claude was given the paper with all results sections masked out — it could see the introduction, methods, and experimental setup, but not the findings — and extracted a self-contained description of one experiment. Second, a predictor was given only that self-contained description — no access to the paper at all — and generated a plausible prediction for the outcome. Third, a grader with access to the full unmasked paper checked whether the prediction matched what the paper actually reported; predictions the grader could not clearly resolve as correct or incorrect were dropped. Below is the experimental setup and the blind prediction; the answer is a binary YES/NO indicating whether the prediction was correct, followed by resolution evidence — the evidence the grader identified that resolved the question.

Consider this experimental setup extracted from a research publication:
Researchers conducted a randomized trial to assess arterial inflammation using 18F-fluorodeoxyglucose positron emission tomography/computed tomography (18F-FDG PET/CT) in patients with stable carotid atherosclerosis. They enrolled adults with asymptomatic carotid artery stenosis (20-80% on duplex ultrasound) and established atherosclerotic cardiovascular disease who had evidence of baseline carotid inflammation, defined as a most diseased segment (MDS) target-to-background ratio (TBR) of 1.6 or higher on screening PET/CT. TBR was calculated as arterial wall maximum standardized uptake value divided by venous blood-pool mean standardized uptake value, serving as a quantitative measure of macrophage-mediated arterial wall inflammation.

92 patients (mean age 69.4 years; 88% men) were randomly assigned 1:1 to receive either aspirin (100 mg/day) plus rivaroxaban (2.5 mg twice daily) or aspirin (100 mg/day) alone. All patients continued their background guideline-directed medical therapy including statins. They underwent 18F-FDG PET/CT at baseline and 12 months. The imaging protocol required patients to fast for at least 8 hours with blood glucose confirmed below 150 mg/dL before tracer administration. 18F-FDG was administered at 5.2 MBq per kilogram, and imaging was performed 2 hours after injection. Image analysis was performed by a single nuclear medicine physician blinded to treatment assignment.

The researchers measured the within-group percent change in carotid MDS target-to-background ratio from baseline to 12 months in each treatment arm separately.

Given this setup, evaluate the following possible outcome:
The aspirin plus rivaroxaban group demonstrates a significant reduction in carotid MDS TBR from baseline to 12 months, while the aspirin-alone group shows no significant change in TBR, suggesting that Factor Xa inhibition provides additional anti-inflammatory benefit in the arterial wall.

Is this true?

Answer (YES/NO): NO